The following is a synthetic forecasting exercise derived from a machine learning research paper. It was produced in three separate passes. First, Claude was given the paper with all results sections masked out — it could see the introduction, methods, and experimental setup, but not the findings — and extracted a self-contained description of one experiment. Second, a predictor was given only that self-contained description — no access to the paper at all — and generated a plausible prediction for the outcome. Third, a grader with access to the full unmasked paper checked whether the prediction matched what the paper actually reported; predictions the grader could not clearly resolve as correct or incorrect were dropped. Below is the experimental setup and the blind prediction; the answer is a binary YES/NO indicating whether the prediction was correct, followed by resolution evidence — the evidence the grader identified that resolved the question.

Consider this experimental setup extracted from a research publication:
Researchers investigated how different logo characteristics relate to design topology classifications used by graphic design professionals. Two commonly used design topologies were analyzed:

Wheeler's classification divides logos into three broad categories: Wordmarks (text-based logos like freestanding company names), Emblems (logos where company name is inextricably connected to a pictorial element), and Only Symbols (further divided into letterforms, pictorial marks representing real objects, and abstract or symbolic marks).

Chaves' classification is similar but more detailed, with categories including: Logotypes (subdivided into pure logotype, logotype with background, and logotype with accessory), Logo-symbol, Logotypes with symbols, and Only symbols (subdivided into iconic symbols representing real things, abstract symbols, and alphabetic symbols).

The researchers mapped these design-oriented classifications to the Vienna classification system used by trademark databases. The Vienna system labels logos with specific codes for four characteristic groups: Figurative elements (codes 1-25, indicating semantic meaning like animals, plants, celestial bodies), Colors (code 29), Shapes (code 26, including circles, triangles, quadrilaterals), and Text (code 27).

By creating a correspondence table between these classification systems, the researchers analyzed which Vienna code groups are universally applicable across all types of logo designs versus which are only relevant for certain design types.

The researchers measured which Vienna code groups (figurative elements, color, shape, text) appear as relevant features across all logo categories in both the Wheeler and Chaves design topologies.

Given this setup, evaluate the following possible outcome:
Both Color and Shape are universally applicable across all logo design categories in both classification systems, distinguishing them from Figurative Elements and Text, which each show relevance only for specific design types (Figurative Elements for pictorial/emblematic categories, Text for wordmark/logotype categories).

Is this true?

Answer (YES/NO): YES